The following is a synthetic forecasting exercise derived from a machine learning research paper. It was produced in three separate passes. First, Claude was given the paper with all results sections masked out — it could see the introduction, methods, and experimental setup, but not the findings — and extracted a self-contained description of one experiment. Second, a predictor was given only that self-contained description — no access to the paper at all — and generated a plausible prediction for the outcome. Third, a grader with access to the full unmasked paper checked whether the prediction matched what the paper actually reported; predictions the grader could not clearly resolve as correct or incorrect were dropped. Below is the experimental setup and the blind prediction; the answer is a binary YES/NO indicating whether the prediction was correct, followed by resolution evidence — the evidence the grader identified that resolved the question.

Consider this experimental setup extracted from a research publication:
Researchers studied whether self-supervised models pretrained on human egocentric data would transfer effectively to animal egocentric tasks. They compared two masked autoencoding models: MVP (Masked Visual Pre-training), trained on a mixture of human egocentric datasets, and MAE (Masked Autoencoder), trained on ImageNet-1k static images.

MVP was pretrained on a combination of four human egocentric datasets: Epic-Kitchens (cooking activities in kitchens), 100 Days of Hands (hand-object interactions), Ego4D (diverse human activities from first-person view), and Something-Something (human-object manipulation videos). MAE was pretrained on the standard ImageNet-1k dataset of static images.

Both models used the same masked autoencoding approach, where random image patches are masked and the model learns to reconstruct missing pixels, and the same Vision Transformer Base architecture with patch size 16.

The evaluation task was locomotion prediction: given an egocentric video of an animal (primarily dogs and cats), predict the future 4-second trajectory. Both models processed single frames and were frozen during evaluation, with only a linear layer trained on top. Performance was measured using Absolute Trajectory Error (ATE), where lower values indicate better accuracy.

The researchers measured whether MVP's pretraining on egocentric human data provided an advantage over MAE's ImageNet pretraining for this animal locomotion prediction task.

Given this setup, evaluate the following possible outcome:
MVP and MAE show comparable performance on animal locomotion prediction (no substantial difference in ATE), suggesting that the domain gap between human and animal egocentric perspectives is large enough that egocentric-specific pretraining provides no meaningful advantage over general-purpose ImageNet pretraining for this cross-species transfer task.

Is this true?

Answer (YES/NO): NO